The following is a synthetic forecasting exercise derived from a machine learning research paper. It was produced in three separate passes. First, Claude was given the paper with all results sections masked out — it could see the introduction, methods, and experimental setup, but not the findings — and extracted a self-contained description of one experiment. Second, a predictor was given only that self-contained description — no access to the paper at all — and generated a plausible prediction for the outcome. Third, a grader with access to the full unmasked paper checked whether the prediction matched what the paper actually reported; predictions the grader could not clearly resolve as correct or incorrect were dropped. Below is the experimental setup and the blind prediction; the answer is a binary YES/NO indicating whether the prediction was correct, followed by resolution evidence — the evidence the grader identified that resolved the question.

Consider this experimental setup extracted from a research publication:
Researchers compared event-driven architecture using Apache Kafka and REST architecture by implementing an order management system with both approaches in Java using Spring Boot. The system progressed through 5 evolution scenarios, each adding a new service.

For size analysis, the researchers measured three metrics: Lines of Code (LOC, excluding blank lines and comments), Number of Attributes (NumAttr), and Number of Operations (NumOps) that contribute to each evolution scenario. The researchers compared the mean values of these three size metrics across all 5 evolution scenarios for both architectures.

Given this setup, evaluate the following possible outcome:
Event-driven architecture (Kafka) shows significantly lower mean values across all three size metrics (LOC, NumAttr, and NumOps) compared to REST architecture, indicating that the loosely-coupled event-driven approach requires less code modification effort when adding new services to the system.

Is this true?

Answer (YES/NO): NO